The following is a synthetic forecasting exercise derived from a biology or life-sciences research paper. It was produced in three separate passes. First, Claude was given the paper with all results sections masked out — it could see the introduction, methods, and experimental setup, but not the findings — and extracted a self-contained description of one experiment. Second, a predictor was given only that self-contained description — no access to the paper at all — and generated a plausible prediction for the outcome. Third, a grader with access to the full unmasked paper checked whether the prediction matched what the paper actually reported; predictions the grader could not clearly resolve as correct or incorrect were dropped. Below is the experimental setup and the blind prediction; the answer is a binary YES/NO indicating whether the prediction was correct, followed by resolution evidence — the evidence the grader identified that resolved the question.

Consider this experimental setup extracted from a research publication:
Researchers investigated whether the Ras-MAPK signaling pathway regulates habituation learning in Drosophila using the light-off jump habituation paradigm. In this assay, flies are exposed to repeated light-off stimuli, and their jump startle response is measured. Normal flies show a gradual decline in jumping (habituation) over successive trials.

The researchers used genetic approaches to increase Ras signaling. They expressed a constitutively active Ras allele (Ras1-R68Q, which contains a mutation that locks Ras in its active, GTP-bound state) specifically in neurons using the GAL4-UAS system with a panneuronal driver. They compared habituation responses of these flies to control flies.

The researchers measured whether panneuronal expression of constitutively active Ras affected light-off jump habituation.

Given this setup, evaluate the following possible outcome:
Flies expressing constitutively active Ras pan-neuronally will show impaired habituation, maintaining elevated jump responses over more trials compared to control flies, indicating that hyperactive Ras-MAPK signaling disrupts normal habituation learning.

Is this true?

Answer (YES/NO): YES